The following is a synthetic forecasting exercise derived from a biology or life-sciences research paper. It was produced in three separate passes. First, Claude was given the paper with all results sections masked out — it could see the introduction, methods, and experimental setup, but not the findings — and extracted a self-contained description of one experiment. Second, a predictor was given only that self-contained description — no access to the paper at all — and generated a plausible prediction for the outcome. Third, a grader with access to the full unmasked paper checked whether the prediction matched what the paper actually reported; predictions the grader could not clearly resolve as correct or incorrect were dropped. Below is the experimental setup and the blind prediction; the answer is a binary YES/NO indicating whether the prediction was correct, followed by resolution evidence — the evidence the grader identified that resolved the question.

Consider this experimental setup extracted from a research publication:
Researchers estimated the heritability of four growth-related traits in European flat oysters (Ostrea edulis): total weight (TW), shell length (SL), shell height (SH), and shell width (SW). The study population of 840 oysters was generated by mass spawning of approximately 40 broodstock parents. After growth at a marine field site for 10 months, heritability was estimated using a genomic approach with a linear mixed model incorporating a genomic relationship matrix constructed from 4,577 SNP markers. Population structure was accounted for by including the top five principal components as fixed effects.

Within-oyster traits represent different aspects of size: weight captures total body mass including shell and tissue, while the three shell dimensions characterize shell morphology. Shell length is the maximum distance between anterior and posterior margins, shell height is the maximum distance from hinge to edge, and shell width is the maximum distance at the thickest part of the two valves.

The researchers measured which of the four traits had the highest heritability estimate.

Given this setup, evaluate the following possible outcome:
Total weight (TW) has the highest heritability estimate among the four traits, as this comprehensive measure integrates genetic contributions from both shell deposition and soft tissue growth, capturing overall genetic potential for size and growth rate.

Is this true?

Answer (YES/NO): YES